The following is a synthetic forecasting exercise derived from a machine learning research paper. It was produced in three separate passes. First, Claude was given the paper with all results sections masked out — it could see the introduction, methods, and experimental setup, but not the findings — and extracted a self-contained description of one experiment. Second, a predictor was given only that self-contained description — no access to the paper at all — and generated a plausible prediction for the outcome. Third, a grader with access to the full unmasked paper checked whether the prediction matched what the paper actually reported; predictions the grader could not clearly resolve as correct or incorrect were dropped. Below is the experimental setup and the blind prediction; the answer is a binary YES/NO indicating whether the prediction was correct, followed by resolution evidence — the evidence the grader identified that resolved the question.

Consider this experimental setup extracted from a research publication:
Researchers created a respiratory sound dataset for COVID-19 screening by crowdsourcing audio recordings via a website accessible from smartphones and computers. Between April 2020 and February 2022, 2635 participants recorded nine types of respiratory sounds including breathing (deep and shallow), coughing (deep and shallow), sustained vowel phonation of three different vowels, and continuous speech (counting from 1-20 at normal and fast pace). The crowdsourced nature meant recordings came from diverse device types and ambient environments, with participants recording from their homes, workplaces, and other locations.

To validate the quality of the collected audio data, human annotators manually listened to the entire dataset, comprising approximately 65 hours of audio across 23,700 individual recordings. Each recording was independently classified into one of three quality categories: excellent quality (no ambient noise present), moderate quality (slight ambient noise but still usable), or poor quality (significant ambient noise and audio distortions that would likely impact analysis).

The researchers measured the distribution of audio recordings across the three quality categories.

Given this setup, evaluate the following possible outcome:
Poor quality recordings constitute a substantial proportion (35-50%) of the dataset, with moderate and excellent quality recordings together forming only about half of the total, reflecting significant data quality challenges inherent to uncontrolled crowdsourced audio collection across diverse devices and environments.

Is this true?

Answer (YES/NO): NO